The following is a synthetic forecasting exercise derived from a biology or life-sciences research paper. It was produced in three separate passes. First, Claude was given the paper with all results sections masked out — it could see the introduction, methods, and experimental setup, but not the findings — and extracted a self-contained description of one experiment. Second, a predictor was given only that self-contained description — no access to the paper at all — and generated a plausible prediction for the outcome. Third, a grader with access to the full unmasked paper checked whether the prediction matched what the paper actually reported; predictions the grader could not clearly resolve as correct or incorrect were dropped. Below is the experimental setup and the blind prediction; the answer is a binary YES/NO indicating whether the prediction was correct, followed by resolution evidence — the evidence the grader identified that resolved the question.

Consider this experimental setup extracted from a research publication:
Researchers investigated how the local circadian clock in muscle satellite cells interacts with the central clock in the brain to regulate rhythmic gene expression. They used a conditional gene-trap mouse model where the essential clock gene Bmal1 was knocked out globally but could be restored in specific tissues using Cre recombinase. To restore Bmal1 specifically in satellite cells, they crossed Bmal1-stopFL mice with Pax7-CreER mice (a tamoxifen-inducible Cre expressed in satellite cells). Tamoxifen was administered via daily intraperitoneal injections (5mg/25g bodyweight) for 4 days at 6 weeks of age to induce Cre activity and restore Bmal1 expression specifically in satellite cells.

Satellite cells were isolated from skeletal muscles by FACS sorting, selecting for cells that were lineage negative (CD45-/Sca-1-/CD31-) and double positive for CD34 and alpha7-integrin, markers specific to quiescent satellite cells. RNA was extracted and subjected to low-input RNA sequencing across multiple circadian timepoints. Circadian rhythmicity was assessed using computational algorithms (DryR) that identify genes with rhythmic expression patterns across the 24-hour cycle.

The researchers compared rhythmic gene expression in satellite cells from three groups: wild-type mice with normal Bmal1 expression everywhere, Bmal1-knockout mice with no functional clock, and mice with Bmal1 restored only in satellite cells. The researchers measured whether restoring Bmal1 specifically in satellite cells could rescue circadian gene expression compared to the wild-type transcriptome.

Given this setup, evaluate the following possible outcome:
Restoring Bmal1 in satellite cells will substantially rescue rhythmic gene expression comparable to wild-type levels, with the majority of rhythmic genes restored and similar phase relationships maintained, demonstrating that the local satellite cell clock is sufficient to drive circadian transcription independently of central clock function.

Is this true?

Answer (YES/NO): NO